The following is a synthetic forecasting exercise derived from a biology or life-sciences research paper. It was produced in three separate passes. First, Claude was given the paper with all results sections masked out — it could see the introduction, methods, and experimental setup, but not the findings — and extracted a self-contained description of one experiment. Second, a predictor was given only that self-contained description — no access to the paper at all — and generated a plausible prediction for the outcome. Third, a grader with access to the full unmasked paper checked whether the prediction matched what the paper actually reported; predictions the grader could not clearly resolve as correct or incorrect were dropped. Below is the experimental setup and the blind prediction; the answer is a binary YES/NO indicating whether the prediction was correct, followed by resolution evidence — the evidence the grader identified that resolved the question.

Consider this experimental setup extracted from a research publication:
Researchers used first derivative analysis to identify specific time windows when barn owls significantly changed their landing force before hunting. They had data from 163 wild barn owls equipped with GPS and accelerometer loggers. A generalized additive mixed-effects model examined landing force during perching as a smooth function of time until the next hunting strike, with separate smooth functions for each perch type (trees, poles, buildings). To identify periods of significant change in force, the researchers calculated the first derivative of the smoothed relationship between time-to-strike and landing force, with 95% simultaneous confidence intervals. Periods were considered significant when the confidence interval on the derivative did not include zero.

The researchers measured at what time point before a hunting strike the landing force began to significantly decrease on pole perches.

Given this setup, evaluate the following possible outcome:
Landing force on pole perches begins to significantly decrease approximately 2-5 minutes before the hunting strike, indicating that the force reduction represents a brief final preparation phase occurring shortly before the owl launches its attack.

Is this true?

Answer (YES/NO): NO